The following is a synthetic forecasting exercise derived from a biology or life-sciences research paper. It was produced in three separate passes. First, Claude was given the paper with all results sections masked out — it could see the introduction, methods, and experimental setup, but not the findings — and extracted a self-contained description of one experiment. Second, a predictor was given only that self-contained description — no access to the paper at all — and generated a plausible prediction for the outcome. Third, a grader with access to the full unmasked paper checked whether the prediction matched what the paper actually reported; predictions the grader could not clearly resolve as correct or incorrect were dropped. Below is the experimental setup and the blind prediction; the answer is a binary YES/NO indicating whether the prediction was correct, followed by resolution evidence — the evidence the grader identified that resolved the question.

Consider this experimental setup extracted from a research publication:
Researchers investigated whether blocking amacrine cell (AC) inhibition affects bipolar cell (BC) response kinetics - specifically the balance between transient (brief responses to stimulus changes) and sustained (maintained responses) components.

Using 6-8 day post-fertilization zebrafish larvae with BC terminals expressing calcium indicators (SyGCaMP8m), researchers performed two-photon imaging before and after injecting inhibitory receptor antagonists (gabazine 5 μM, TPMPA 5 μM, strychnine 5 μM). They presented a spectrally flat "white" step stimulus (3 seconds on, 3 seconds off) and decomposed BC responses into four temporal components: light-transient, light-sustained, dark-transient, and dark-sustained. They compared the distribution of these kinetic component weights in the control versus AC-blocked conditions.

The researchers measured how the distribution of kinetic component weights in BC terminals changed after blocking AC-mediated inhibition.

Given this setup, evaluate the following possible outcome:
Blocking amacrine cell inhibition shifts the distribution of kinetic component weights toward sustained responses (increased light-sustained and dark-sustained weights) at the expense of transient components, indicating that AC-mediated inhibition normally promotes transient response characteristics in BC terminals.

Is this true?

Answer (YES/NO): NO